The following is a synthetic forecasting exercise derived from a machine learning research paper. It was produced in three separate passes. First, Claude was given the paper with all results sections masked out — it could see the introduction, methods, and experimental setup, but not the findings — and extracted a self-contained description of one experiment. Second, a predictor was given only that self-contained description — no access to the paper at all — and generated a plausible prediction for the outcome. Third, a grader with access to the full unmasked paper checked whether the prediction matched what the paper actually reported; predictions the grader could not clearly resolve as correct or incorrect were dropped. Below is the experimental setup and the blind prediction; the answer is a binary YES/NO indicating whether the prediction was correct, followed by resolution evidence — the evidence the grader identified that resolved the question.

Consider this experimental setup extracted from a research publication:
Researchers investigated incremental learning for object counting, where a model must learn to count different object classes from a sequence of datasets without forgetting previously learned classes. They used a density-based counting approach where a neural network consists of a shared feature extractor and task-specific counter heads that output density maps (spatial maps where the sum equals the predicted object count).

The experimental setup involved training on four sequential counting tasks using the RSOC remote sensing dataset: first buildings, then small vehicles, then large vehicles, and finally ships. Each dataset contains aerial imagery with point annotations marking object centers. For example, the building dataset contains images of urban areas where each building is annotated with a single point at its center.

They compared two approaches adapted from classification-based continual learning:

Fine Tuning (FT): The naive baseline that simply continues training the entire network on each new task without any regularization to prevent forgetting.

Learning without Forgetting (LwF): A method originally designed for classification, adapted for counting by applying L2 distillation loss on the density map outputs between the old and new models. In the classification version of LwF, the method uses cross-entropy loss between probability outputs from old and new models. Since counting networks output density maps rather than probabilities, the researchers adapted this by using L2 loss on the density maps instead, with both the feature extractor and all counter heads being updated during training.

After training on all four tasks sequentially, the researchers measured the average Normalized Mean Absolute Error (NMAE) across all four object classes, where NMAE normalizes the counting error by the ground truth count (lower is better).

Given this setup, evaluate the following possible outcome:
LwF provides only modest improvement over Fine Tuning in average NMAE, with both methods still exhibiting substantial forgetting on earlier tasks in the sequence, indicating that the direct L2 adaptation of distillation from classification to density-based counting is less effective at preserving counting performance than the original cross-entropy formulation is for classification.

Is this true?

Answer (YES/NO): NO